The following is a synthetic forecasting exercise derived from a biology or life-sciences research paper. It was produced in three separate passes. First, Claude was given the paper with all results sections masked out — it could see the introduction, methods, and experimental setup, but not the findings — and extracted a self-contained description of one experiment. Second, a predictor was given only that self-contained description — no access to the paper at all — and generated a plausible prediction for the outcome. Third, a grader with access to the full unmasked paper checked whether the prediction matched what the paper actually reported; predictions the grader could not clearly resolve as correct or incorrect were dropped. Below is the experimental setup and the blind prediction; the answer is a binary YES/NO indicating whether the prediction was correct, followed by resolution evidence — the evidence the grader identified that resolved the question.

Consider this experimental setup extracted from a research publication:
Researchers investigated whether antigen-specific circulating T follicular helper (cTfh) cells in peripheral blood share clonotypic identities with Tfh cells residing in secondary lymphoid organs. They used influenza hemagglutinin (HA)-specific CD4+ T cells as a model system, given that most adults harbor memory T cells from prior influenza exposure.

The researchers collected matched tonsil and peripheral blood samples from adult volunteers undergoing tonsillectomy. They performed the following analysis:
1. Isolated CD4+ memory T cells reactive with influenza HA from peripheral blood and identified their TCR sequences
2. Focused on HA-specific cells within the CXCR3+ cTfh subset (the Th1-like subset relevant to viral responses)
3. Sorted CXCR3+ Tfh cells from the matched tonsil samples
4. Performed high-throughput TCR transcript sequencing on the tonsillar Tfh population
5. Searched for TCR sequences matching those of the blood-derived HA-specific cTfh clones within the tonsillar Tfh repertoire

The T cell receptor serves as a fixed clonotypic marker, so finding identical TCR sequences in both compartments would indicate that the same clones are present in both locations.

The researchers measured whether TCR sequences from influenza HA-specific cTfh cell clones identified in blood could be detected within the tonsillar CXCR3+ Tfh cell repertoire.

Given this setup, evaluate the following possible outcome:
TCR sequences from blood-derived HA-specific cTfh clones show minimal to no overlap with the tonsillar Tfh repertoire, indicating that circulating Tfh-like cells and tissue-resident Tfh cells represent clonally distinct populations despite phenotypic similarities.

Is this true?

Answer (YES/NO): NO